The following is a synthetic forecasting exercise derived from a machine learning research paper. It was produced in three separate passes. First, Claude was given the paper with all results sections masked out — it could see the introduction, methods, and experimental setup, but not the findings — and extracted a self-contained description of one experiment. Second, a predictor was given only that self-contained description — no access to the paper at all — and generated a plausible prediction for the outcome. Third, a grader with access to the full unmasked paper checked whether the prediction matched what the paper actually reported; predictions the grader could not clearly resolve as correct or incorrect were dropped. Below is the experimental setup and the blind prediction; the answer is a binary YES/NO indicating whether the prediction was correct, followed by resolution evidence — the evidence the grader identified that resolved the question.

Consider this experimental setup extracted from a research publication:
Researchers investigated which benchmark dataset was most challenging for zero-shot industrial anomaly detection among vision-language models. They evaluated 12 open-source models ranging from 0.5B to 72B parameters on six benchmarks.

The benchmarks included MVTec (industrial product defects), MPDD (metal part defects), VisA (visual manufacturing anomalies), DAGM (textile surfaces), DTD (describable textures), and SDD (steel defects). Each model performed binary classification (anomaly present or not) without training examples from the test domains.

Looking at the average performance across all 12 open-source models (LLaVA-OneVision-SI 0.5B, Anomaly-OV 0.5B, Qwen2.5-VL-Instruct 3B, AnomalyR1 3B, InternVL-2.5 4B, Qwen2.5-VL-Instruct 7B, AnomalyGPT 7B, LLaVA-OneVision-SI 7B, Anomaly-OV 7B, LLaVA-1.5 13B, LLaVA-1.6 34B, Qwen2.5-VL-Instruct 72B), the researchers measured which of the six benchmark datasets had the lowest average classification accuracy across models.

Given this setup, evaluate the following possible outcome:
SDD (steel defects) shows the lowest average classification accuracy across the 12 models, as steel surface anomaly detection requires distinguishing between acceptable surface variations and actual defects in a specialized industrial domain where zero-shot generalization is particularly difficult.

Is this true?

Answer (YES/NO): NO